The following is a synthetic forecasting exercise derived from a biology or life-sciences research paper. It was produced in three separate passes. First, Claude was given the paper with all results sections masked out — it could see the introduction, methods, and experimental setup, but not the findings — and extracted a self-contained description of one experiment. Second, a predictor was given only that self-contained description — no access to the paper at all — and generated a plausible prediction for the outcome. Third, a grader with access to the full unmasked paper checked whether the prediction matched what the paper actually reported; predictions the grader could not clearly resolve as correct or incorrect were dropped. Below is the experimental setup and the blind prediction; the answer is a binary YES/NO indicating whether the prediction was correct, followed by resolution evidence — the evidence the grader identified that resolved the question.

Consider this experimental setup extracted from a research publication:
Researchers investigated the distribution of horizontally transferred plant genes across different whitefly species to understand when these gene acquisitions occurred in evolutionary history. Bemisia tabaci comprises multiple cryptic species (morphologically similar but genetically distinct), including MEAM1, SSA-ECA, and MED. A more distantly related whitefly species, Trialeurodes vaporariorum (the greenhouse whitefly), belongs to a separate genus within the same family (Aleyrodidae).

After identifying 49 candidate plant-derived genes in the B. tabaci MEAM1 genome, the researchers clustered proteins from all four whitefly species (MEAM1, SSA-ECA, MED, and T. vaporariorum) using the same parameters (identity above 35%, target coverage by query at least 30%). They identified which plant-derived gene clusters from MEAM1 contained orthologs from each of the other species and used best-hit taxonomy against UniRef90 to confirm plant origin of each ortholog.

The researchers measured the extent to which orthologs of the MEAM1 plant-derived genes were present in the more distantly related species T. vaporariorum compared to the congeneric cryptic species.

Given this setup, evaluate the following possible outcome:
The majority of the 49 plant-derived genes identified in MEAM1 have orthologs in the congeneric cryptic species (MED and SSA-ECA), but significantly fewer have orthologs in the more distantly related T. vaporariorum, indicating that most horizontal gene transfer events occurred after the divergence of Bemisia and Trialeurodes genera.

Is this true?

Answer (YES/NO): YES